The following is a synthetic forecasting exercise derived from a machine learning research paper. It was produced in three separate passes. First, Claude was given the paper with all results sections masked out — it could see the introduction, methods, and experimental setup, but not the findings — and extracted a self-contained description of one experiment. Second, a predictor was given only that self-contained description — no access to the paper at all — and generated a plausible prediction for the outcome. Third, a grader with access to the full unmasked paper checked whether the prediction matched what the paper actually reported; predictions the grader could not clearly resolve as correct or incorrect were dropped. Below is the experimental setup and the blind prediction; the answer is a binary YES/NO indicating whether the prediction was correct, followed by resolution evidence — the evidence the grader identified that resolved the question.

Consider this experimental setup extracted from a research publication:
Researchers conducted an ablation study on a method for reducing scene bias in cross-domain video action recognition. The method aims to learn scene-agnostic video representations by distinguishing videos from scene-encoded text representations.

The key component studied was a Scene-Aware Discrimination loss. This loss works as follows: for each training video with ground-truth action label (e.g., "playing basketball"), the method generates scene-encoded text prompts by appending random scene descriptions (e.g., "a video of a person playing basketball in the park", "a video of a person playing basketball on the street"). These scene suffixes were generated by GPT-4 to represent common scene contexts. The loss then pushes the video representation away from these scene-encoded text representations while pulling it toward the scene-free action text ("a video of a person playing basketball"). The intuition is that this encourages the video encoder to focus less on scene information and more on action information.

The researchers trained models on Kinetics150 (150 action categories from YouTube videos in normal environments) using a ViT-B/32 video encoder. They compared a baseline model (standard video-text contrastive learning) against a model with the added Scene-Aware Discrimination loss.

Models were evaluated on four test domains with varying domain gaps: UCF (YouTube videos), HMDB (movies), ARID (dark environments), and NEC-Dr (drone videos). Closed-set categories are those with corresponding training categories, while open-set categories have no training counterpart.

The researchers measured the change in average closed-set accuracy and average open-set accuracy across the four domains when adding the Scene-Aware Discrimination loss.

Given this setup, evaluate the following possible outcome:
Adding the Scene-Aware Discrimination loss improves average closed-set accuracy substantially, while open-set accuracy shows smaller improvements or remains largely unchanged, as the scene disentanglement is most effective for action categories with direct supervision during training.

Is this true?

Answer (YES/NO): NO